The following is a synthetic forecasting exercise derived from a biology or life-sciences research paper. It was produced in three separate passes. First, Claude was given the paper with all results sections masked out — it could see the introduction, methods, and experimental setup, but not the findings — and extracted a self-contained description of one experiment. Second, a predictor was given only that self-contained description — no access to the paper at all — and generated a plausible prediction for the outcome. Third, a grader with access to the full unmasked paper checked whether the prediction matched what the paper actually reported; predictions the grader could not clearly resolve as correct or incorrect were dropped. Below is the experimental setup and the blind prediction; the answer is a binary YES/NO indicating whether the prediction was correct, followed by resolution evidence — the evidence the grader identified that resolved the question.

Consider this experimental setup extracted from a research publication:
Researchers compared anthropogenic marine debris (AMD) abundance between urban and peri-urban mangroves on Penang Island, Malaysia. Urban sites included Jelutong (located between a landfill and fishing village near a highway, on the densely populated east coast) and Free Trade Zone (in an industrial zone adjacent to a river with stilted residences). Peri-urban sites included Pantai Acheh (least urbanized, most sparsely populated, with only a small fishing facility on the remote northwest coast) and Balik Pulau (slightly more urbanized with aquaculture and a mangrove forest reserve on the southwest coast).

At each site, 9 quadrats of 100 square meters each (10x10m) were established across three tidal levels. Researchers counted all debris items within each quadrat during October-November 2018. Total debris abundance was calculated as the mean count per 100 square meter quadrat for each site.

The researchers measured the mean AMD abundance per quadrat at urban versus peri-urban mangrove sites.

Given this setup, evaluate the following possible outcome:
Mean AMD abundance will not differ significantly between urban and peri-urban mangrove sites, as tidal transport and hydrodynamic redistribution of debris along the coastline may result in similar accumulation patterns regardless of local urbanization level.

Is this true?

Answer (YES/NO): NO